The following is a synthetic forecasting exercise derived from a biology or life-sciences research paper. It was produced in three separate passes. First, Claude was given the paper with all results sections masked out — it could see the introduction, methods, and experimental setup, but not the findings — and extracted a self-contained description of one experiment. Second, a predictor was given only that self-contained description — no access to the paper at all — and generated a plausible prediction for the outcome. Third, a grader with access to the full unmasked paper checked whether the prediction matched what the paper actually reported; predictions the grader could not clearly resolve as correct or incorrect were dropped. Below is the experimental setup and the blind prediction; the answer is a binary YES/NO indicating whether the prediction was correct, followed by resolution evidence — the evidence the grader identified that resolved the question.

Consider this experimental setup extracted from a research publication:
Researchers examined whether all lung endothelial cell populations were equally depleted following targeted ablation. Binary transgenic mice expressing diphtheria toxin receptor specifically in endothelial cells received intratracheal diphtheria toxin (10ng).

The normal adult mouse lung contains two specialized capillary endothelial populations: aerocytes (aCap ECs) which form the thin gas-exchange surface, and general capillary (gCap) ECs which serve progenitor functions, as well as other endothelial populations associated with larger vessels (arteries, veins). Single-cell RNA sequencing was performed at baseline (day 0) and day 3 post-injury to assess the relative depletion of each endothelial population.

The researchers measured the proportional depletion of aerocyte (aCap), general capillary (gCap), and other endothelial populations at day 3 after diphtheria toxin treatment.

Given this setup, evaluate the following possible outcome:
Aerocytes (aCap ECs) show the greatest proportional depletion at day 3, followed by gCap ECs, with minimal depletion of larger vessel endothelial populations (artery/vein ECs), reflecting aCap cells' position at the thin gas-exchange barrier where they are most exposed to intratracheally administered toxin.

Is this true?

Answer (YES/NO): NO